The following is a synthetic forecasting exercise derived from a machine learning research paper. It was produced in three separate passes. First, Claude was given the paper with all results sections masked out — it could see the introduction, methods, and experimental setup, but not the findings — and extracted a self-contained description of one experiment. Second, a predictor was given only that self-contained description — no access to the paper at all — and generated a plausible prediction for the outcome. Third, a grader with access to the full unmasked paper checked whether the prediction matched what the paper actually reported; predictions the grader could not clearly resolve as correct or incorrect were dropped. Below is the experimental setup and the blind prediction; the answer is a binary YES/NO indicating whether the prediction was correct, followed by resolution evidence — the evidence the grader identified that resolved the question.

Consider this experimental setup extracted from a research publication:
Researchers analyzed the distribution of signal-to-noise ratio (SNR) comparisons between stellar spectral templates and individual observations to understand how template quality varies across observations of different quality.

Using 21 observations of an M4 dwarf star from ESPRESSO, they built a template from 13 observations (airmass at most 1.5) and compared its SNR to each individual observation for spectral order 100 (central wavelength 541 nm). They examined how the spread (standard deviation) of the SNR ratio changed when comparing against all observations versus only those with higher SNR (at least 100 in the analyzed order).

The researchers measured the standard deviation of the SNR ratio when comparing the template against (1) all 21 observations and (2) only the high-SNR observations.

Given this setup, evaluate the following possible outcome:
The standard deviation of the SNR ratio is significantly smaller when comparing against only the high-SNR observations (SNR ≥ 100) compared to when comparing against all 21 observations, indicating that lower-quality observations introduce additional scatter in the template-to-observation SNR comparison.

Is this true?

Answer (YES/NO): YES